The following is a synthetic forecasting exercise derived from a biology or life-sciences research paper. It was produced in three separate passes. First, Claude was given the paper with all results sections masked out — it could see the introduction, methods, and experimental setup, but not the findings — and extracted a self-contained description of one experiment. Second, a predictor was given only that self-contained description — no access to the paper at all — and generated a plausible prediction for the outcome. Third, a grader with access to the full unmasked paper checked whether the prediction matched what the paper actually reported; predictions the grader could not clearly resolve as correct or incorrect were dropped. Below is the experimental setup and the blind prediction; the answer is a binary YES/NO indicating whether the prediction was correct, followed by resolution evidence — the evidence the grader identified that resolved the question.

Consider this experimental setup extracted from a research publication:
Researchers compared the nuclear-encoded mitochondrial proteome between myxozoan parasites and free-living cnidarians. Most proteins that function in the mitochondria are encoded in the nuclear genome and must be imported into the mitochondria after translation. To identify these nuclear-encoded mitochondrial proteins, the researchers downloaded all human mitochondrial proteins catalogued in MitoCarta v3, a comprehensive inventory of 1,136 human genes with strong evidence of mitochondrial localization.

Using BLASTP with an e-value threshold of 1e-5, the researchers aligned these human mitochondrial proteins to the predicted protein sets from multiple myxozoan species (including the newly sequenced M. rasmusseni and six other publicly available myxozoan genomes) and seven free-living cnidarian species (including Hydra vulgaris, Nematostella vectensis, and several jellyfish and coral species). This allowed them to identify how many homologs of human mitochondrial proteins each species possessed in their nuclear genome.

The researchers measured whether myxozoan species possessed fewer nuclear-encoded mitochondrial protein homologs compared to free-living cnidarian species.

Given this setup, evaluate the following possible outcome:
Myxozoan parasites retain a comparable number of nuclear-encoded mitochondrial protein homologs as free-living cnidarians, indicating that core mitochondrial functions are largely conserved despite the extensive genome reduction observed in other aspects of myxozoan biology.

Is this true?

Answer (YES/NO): NO